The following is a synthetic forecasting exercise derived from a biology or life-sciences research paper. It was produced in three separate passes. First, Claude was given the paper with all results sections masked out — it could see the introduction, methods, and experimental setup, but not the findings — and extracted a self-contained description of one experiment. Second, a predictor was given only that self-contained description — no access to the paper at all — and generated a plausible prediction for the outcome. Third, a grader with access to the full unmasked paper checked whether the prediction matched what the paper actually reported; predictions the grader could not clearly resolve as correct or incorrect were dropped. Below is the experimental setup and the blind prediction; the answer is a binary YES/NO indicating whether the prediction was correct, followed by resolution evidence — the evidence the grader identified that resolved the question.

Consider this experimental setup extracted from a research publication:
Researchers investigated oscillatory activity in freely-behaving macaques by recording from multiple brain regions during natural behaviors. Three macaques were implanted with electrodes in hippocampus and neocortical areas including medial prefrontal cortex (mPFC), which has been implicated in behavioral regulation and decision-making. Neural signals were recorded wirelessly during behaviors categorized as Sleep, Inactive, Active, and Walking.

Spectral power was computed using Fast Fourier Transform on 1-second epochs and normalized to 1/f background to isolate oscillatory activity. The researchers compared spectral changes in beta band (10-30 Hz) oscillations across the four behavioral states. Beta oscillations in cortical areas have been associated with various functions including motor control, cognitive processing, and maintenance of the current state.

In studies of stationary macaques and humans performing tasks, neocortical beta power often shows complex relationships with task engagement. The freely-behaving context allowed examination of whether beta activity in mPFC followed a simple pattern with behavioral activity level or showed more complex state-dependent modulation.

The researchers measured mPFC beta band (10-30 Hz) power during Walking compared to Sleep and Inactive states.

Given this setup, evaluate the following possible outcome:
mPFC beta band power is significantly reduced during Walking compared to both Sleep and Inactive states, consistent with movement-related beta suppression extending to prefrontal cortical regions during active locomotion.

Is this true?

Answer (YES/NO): NO